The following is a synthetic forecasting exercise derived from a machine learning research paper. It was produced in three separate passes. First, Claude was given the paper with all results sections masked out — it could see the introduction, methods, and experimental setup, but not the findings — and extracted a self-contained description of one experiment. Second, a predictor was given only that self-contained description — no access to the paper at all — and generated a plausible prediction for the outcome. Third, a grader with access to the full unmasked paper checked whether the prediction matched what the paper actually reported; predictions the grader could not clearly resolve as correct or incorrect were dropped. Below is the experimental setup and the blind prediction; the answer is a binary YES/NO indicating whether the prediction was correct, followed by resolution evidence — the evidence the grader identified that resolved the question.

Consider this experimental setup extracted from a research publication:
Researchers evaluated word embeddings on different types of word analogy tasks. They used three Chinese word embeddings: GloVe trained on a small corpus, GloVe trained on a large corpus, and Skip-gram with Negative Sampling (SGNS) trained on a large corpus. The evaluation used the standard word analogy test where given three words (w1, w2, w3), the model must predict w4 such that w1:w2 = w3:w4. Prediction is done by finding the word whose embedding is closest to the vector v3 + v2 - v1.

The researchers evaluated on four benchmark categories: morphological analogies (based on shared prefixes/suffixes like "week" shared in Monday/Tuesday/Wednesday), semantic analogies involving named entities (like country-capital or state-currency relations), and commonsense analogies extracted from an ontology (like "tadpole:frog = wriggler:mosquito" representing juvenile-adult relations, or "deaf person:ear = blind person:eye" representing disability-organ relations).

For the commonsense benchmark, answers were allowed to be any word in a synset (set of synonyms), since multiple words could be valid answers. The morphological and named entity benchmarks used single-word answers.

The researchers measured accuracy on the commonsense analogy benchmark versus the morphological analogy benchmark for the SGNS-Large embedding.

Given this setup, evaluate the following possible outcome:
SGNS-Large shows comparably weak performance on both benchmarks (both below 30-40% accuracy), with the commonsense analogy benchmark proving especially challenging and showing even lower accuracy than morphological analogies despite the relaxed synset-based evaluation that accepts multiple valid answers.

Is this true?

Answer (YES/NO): NO